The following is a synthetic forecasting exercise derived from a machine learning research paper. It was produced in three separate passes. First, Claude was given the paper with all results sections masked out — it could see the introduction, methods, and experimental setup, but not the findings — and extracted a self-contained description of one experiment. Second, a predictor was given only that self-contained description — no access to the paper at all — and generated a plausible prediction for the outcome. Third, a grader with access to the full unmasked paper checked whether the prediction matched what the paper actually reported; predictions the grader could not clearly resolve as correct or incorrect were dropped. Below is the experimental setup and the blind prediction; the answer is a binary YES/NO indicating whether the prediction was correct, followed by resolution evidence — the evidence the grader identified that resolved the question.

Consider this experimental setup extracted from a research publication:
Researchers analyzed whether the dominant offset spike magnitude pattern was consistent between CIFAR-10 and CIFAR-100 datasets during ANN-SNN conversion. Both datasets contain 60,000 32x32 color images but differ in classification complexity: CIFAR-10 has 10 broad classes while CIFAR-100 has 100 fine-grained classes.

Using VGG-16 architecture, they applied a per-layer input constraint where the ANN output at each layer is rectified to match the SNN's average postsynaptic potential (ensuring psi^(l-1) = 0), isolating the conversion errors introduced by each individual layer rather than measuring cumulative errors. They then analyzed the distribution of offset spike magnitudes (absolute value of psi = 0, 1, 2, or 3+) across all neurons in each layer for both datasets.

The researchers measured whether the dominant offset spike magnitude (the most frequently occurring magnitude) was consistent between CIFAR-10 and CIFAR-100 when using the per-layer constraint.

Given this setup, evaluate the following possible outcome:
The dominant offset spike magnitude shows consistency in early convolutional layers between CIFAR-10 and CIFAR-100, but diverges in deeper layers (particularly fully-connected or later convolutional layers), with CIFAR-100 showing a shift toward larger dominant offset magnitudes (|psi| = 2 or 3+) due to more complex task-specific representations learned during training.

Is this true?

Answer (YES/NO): NO